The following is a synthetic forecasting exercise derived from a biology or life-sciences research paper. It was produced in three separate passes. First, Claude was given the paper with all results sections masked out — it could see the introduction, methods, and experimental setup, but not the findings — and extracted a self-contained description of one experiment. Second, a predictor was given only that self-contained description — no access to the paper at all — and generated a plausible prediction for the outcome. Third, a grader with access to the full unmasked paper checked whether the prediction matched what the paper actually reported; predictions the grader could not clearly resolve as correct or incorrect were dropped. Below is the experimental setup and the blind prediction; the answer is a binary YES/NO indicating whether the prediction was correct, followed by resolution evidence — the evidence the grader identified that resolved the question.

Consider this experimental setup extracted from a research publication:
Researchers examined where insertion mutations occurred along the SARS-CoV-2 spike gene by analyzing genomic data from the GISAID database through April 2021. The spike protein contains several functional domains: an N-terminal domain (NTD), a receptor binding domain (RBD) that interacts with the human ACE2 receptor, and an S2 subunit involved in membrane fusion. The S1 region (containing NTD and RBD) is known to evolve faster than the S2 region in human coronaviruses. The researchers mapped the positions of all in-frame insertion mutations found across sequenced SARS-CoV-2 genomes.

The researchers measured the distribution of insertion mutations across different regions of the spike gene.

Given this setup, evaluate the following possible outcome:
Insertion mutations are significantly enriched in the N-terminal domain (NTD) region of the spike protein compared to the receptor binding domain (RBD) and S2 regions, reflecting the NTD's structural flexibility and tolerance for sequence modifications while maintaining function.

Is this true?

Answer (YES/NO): YES